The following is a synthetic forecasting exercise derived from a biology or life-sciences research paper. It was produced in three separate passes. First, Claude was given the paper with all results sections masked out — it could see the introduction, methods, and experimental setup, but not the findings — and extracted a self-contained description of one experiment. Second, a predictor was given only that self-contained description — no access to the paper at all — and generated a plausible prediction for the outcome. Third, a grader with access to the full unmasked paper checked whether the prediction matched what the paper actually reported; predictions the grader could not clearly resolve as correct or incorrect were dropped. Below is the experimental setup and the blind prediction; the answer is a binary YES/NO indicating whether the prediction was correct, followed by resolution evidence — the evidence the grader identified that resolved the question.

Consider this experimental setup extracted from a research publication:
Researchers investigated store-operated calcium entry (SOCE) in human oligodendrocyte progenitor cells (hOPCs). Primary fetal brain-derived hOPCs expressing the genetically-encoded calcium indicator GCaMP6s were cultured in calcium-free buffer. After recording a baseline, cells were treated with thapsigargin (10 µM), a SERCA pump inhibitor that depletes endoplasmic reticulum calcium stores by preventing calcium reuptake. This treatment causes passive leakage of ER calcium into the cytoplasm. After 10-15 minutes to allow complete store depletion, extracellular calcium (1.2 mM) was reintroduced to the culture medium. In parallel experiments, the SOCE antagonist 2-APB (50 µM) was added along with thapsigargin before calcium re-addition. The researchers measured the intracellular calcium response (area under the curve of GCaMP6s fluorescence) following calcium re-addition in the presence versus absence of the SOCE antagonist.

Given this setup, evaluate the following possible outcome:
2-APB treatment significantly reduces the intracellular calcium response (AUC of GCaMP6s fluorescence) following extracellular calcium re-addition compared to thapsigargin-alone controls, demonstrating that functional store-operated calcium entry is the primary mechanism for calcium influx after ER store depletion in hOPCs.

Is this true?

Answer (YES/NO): YES